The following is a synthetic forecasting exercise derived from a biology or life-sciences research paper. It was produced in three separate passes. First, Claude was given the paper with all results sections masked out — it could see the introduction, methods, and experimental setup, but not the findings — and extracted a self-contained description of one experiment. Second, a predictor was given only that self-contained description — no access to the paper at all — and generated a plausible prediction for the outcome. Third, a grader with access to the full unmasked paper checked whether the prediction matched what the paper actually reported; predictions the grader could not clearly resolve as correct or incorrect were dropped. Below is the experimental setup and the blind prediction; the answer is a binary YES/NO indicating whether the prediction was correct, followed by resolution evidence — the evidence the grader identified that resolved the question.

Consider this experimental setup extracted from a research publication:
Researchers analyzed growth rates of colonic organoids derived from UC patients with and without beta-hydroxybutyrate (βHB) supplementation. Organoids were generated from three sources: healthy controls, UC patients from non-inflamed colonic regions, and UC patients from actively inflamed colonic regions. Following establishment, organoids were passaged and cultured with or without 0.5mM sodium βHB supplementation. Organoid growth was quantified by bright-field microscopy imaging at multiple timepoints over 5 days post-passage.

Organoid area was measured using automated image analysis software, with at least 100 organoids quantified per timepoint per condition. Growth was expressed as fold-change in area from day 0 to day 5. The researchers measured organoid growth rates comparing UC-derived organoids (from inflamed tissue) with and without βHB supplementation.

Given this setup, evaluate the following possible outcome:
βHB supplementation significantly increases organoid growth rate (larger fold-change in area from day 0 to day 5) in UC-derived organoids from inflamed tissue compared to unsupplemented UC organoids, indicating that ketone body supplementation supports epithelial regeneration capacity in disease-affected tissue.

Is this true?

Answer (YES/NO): YES